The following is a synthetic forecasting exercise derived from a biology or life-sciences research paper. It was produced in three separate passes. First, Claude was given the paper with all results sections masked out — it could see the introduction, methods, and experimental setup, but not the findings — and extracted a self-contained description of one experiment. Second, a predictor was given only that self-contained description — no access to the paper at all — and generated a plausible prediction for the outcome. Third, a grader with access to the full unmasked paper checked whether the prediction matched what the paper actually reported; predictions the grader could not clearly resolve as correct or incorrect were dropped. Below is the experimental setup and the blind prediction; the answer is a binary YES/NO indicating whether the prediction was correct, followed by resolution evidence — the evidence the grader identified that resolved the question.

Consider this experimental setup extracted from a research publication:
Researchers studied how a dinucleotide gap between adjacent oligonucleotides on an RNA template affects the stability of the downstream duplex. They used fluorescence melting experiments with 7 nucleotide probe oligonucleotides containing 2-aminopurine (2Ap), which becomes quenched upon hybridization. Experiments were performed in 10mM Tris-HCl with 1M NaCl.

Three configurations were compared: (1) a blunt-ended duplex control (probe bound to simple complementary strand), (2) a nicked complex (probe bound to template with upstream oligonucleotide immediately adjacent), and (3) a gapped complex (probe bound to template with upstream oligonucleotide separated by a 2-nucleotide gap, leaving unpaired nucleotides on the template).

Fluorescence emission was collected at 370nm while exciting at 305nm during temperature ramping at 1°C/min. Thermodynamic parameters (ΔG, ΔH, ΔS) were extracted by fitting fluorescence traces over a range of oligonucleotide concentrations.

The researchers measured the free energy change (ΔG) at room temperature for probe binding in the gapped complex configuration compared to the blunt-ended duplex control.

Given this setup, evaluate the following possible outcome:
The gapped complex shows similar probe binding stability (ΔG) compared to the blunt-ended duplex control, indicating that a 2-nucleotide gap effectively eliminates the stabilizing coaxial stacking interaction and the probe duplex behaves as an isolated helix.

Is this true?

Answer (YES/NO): NO